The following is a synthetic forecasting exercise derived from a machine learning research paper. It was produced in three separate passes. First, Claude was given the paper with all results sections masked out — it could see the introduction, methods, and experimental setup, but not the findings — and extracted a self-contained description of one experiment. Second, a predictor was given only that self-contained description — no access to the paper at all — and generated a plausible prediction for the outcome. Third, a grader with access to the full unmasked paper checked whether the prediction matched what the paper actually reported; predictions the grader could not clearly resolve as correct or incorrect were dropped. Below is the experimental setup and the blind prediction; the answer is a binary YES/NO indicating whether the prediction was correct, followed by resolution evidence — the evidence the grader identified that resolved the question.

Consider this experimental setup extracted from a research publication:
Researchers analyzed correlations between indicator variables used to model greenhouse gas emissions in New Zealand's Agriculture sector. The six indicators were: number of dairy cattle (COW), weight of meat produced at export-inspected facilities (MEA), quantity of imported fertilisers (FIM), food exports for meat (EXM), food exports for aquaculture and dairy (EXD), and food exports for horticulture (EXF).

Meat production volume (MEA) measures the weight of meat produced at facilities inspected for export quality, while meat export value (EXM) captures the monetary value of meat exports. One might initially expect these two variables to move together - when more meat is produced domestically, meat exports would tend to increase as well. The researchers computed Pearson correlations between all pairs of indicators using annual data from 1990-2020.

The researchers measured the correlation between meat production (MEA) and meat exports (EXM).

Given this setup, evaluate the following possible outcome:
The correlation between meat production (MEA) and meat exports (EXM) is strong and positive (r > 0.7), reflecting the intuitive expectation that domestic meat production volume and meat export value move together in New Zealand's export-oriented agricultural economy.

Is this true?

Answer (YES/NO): NO